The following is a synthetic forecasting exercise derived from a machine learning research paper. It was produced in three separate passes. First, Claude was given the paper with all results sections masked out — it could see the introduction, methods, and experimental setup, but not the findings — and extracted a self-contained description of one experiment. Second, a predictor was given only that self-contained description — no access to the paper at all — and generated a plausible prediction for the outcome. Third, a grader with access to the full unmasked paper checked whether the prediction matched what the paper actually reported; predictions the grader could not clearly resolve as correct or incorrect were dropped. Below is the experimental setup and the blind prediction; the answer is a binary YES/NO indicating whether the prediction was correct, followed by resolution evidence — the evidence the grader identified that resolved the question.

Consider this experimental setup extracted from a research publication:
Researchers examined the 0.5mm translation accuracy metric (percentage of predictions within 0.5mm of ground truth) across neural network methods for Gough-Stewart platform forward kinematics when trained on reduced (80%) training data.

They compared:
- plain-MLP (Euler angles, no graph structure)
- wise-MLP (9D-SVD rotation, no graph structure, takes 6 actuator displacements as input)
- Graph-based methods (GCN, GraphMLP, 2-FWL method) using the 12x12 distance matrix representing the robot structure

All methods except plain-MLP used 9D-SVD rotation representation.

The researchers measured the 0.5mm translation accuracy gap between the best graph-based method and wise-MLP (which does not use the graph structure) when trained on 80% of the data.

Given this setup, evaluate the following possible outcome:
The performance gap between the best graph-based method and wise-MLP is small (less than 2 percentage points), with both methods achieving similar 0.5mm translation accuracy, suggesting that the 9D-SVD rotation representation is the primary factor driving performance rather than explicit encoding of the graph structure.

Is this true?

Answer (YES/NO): NO